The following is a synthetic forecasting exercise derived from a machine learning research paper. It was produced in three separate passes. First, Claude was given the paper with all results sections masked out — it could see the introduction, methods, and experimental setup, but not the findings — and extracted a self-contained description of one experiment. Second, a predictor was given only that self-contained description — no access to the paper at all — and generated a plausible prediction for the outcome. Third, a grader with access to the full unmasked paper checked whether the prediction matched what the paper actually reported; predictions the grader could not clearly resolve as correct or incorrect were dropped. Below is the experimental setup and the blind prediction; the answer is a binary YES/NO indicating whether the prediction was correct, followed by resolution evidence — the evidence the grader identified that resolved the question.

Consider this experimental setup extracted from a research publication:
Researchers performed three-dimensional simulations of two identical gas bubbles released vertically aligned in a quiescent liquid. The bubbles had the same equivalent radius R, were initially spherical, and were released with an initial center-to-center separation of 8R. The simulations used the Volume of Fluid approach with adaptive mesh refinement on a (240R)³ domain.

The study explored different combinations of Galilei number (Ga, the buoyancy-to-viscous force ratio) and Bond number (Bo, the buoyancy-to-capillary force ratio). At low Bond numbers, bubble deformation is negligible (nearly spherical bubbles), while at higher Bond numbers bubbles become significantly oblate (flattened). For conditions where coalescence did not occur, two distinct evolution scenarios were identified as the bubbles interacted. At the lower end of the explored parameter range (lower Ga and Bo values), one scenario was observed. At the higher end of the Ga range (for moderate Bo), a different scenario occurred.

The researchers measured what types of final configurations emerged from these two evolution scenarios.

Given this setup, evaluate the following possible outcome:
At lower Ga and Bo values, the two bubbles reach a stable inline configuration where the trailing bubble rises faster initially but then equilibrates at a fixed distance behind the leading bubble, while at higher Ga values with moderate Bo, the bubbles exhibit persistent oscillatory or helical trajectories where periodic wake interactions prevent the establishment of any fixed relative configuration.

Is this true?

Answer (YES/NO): NO